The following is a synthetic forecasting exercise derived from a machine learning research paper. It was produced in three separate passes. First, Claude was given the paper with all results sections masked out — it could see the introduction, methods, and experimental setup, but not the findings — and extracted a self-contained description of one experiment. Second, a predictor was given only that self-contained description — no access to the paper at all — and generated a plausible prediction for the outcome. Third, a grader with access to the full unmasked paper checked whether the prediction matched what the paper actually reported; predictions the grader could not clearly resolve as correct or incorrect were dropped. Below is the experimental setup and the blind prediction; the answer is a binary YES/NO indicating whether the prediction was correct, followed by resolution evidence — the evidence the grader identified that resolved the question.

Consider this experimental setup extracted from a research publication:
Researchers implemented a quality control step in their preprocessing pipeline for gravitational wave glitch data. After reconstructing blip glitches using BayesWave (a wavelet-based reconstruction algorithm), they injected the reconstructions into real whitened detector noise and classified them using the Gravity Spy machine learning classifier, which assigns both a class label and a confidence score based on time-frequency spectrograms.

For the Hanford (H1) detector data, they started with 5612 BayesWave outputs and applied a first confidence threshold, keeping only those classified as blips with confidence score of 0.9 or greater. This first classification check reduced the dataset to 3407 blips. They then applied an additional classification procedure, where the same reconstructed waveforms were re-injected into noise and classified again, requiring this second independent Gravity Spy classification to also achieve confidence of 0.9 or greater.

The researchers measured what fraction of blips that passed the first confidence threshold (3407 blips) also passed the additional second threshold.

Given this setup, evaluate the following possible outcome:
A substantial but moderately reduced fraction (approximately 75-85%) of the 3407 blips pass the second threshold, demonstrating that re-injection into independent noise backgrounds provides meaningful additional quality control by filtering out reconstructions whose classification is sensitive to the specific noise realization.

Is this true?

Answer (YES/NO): YES